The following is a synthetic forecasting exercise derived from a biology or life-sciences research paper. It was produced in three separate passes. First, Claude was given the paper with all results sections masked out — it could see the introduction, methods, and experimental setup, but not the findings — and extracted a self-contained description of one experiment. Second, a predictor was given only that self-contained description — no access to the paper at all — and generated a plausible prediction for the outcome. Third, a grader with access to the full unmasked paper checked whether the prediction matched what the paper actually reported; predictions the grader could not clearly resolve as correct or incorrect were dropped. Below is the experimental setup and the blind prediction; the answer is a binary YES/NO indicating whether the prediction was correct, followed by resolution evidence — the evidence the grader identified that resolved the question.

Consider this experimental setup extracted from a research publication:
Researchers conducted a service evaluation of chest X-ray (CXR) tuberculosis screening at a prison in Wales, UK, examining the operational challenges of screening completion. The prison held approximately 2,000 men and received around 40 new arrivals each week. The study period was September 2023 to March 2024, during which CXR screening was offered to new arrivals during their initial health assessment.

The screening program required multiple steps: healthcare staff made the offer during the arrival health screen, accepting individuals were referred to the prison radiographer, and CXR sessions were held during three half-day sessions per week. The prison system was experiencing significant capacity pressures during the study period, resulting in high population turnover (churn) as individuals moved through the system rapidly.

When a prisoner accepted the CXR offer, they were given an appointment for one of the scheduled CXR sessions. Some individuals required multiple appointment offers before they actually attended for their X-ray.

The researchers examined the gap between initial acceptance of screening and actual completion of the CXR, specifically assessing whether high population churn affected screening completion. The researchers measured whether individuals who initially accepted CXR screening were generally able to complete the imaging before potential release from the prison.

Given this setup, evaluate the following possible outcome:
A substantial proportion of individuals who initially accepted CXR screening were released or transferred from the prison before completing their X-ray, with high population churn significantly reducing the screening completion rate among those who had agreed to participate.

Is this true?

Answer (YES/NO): NO